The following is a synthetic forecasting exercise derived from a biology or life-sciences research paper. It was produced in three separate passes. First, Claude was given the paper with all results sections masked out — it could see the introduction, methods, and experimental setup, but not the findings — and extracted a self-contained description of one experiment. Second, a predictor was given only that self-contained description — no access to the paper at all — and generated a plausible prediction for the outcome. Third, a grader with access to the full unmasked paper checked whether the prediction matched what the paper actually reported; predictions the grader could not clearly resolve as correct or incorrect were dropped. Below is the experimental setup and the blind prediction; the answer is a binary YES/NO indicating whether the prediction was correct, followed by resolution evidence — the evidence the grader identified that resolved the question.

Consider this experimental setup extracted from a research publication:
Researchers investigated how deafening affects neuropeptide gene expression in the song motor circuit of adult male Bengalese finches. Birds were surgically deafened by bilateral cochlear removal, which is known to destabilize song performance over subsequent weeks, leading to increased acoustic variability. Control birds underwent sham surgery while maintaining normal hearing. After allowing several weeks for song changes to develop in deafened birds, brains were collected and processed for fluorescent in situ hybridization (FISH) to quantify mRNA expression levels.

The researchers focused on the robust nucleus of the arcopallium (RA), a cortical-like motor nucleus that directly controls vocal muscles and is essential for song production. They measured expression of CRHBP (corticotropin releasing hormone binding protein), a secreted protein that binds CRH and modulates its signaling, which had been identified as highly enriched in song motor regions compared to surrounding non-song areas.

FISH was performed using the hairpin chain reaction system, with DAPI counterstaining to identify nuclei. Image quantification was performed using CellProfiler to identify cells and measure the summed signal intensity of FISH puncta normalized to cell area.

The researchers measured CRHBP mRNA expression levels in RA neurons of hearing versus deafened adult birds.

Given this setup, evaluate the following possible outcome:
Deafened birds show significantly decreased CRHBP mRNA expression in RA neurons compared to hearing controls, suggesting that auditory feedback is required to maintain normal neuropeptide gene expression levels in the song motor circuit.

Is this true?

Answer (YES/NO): YES